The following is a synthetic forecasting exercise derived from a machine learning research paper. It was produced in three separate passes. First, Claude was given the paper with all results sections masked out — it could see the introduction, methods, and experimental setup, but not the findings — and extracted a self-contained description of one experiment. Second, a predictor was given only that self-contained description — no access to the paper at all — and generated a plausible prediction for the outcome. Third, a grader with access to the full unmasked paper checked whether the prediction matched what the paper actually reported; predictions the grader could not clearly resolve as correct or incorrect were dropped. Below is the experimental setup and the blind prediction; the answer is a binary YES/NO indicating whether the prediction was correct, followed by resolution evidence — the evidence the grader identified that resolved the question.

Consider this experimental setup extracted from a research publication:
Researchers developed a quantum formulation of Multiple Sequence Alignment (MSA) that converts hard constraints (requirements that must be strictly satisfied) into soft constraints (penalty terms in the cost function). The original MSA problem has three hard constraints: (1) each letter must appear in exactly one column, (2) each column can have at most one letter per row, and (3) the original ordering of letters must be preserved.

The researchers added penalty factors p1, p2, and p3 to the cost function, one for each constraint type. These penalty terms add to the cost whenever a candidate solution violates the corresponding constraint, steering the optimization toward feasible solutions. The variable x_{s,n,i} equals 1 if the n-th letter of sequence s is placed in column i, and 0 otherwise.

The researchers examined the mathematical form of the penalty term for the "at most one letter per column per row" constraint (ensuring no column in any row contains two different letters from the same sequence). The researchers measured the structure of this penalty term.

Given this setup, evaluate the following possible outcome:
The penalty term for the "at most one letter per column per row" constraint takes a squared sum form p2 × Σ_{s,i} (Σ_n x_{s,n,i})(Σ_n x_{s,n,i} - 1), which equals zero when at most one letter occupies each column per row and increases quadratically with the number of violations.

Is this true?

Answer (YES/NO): NO